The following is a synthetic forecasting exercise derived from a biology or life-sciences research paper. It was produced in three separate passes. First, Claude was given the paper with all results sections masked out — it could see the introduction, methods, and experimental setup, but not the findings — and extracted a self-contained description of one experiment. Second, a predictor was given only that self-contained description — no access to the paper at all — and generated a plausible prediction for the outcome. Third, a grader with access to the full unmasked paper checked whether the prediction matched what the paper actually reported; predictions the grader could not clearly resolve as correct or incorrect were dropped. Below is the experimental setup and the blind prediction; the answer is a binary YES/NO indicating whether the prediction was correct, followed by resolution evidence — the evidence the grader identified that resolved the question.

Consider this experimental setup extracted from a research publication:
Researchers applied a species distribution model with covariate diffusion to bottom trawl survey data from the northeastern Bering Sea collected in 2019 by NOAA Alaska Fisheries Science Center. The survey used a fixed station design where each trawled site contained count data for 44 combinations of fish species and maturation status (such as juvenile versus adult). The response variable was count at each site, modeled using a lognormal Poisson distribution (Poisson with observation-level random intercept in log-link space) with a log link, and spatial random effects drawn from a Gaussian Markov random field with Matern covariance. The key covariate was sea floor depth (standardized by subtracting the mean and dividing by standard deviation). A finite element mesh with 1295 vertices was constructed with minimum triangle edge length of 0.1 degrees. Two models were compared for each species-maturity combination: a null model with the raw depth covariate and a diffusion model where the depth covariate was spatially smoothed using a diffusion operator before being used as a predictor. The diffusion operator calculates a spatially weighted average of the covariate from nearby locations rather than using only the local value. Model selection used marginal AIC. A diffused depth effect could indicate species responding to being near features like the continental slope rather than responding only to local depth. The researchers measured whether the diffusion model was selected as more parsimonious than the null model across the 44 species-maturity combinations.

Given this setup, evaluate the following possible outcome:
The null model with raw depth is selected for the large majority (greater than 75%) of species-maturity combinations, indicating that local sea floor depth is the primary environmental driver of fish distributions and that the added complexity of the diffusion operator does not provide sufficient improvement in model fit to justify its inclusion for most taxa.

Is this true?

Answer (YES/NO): NO